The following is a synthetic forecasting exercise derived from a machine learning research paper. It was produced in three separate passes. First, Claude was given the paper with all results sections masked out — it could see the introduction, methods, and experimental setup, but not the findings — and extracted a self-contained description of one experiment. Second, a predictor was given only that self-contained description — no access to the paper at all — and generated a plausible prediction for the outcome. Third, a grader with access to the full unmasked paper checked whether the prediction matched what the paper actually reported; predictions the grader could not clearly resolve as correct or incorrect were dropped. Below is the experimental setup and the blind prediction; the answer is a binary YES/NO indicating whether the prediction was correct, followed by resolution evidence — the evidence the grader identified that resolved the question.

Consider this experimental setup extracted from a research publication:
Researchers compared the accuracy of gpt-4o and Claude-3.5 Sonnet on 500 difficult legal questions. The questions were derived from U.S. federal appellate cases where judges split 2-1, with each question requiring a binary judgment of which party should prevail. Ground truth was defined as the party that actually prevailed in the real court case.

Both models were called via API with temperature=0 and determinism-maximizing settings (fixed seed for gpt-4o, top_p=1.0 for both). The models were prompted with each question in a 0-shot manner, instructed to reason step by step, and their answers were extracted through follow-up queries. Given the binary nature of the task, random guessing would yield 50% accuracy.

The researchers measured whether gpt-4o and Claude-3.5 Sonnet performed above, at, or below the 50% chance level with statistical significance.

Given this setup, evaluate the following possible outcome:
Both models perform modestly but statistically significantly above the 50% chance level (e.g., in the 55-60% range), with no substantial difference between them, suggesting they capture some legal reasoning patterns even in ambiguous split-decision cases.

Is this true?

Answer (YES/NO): NO